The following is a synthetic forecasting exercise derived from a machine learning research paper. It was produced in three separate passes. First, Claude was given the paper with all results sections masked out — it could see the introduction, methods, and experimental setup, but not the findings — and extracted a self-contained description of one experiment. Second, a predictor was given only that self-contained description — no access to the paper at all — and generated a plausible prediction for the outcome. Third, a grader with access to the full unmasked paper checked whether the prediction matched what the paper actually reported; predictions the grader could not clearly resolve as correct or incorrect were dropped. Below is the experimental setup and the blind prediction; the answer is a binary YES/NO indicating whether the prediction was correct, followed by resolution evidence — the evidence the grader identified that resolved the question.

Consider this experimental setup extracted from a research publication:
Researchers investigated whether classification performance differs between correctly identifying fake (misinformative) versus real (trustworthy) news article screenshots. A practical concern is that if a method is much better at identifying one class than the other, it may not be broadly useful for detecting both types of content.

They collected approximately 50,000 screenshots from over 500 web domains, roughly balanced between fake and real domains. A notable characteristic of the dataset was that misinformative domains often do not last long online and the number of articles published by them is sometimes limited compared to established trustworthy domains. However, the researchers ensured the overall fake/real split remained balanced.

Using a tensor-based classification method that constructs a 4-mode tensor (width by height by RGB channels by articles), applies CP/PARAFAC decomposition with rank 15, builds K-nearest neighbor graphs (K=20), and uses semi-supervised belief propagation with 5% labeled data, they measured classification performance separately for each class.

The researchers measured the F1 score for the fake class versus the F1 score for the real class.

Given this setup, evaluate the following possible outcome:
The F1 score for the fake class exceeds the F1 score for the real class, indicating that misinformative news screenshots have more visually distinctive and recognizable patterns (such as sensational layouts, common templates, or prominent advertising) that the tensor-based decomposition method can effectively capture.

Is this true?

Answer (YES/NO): NO